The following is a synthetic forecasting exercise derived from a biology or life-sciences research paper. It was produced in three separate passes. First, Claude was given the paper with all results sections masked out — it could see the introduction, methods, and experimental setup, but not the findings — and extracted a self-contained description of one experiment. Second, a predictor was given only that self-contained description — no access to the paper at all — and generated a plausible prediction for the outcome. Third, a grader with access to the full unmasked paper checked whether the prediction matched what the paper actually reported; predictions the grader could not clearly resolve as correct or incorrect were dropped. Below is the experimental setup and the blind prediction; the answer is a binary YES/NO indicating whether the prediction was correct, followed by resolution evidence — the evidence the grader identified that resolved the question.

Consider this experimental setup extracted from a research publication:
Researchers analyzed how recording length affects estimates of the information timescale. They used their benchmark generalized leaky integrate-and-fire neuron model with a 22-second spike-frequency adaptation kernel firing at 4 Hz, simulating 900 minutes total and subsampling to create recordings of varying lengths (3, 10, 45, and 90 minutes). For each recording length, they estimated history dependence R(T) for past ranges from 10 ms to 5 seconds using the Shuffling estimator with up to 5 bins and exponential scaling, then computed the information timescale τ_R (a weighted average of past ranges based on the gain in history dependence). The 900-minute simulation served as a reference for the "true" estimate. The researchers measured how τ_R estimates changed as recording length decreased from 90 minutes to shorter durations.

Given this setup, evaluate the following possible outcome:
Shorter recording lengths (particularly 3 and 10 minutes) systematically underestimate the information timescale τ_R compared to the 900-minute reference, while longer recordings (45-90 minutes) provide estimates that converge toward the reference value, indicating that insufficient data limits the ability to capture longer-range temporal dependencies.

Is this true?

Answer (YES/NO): YES